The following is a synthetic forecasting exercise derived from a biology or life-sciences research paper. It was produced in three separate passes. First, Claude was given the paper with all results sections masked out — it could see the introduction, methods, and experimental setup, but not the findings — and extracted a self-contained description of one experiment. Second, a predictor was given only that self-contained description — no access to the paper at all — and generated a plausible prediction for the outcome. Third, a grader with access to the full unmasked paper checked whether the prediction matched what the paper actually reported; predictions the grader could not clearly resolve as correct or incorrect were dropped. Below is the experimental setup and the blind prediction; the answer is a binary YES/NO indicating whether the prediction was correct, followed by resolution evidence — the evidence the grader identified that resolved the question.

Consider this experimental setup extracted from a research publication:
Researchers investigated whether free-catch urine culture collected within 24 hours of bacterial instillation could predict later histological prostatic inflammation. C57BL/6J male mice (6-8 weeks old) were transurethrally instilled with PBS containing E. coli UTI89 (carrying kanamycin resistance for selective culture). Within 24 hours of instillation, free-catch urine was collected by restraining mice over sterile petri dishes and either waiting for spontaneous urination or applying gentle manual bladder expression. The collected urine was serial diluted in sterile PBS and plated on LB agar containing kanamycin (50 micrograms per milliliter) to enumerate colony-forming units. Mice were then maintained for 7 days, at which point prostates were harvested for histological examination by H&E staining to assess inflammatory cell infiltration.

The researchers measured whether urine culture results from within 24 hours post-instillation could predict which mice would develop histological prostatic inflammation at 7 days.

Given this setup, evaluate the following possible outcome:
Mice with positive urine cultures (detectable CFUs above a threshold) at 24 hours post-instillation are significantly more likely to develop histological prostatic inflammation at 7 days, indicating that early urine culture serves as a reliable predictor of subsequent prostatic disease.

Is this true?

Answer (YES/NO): YES